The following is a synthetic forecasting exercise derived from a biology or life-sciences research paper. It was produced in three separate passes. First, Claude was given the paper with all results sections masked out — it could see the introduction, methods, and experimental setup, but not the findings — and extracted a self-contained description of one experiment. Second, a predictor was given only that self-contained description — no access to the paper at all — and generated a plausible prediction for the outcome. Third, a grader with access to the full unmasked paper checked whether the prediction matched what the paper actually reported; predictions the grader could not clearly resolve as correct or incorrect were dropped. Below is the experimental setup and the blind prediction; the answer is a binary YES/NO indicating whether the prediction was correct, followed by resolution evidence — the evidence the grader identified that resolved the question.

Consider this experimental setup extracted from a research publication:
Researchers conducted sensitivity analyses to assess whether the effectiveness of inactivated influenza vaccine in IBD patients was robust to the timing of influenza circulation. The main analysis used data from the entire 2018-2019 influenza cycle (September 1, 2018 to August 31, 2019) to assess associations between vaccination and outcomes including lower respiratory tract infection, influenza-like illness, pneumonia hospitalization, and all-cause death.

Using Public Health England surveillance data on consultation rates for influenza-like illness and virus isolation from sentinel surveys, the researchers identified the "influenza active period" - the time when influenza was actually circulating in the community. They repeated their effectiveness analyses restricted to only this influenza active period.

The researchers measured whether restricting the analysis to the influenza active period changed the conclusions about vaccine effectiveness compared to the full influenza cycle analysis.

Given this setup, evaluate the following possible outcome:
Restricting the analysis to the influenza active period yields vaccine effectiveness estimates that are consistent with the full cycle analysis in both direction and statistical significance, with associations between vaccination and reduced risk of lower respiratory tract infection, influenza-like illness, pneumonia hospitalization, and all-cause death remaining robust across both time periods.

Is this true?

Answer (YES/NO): NO